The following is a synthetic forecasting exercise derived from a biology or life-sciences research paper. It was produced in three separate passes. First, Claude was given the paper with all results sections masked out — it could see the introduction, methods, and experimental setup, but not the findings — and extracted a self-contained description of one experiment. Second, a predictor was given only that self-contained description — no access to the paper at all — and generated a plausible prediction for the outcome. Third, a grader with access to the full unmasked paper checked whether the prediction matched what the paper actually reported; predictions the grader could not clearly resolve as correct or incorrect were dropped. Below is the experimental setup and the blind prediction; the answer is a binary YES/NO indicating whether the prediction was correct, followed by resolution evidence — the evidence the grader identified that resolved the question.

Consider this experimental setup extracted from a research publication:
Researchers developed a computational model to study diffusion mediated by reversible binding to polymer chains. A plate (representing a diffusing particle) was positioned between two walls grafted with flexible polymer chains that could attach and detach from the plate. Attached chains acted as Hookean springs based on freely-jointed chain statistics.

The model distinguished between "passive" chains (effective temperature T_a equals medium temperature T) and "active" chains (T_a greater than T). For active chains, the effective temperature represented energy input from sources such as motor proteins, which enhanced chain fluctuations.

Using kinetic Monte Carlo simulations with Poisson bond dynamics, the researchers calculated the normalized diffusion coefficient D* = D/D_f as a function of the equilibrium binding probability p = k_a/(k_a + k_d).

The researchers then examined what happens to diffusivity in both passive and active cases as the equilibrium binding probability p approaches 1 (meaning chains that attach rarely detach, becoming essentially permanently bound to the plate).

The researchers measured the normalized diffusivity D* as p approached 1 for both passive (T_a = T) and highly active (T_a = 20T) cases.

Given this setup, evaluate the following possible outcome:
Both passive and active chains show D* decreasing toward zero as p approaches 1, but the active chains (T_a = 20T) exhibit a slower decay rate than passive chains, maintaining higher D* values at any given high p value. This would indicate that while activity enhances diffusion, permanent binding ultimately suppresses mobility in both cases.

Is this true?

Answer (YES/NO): YES